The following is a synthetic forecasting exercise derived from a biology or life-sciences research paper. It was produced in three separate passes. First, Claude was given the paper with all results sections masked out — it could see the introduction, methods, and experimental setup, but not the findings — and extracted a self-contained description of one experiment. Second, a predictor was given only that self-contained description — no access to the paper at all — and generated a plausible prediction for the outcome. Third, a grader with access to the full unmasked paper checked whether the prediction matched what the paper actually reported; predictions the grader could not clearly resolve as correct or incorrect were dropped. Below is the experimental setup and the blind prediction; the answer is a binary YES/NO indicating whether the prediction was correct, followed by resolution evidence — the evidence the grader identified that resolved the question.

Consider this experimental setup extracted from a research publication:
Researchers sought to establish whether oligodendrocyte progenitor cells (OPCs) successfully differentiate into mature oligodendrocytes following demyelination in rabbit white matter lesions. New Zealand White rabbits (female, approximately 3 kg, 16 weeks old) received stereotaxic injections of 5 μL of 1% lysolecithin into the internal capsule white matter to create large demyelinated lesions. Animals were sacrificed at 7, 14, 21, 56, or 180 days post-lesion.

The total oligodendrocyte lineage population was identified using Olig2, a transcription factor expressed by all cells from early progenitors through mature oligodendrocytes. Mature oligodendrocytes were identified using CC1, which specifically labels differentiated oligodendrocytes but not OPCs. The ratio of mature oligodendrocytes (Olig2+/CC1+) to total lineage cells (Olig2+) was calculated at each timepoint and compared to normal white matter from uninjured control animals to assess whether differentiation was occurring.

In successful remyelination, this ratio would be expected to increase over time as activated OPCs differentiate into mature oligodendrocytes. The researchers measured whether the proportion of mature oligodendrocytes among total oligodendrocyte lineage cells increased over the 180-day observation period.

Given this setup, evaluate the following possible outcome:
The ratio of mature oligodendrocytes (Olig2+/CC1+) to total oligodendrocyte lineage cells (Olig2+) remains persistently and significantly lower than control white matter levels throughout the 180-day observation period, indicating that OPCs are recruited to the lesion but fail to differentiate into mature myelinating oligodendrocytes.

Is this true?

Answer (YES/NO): YES